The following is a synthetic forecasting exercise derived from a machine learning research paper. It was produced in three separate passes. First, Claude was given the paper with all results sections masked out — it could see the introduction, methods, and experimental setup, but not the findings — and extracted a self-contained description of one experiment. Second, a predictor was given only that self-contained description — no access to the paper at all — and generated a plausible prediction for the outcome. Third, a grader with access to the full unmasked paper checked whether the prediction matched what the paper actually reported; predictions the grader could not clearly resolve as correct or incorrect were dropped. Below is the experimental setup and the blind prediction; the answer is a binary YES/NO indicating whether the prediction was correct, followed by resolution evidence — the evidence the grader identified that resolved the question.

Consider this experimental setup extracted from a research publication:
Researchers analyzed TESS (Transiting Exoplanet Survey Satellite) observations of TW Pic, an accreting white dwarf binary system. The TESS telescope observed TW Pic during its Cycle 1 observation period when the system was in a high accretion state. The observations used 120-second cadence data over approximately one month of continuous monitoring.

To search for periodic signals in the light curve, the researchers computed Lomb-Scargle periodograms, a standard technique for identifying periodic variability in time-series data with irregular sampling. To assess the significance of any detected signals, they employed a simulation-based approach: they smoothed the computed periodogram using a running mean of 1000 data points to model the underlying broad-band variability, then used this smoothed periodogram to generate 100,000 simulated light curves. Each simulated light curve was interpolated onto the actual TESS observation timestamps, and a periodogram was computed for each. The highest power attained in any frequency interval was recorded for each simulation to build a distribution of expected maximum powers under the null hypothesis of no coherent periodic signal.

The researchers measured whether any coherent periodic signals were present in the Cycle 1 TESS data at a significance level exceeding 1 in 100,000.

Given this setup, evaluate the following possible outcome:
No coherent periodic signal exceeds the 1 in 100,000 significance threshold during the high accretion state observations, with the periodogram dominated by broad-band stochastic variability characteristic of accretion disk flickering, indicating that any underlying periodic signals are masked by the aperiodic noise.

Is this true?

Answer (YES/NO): NO